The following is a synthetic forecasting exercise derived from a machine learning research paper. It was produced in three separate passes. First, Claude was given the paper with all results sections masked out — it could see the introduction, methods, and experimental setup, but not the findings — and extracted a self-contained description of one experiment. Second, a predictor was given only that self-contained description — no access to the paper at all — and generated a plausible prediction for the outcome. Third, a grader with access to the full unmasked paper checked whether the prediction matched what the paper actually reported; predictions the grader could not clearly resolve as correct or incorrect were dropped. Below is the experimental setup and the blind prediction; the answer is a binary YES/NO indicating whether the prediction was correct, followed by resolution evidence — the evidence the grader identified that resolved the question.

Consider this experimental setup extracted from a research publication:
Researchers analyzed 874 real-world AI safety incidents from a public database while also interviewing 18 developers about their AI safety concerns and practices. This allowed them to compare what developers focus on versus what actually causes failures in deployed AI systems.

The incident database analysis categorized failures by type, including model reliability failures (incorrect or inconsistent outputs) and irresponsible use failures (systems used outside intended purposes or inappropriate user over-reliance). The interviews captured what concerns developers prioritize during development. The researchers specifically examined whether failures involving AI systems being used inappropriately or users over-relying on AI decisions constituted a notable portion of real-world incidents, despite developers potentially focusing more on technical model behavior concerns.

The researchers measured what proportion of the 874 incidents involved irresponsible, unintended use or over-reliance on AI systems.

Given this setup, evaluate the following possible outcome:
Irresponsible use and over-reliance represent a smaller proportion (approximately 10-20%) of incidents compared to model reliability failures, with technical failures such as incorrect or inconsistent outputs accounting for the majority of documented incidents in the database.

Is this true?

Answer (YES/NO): NO